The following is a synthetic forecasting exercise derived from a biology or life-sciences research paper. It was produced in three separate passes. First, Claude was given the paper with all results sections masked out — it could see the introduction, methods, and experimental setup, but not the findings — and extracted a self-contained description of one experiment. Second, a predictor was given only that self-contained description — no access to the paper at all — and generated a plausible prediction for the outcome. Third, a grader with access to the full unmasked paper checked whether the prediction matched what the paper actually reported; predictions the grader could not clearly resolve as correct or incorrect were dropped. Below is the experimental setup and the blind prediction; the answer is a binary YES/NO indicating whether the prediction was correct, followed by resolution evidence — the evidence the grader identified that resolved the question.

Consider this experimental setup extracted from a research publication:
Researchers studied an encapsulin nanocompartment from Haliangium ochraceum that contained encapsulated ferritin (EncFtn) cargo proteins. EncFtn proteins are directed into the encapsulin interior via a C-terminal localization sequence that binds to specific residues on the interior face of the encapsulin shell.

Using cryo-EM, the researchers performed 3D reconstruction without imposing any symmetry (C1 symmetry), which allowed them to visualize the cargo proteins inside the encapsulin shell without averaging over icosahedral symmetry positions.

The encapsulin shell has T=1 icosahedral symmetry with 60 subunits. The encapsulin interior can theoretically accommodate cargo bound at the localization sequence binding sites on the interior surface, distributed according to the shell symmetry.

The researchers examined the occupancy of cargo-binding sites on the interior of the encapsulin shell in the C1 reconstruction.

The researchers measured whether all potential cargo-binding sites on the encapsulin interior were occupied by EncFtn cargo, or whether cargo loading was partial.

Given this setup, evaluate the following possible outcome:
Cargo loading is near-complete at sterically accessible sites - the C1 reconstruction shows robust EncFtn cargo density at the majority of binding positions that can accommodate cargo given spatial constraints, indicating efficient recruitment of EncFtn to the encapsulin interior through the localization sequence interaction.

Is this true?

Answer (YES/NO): NO